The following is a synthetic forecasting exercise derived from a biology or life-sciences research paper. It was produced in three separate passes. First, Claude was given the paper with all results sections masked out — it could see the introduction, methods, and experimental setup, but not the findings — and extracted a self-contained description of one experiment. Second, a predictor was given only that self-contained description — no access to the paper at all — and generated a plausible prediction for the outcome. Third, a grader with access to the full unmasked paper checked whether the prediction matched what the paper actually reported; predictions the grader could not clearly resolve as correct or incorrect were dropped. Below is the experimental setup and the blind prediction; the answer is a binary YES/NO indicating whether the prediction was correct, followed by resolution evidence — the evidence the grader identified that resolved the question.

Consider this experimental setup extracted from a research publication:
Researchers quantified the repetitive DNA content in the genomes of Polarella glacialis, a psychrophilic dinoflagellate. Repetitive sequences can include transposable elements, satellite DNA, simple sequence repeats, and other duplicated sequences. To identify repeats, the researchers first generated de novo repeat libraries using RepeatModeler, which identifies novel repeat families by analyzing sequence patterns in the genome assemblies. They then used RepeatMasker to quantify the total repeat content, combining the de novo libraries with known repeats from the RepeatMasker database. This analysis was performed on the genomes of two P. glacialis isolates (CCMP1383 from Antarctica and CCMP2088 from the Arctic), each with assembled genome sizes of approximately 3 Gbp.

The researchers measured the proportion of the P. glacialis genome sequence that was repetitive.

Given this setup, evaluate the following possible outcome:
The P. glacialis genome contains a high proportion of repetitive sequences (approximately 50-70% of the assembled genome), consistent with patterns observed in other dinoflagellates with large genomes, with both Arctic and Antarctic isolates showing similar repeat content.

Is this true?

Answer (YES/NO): YES